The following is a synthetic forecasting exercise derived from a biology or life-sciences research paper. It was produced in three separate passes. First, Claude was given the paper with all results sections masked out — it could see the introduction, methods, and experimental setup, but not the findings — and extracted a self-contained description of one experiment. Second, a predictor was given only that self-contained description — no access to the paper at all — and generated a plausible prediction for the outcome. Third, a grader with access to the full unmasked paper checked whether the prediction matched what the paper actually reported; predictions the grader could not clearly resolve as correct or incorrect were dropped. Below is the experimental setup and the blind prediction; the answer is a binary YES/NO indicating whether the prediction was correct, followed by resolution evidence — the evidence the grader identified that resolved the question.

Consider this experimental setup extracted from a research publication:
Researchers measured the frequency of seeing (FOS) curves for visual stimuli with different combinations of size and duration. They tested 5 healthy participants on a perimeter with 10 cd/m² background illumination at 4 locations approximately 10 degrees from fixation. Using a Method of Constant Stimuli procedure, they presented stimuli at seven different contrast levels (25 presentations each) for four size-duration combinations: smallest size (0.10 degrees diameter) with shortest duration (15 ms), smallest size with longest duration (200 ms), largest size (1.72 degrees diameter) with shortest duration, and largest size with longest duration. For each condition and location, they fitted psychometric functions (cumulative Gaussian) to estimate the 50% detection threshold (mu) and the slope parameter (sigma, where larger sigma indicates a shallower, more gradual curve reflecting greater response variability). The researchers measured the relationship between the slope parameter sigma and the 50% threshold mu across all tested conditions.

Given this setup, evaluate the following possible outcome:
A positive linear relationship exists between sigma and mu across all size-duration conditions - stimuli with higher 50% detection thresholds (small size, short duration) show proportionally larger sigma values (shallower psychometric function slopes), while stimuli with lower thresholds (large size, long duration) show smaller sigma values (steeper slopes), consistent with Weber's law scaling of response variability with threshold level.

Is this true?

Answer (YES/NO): NO